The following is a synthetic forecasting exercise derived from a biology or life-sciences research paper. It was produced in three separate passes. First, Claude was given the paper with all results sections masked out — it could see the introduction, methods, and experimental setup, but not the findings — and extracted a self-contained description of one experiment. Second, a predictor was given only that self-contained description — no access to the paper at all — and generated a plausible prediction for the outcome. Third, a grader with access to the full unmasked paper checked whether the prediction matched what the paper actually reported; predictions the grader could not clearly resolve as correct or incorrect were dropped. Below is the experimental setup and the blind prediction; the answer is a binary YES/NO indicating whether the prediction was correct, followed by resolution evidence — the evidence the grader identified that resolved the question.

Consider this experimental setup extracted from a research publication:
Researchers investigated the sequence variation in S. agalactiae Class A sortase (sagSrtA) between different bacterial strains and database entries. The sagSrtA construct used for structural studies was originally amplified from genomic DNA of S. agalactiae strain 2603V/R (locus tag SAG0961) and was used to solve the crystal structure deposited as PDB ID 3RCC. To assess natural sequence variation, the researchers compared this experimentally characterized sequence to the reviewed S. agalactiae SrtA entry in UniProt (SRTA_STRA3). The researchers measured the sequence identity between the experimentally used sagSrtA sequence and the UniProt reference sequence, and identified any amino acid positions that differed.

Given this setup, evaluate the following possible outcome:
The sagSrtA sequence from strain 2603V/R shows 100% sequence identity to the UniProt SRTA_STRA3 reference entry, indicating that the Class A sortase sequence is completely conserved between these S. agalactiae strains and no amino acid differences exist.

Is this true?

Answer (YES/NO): NO